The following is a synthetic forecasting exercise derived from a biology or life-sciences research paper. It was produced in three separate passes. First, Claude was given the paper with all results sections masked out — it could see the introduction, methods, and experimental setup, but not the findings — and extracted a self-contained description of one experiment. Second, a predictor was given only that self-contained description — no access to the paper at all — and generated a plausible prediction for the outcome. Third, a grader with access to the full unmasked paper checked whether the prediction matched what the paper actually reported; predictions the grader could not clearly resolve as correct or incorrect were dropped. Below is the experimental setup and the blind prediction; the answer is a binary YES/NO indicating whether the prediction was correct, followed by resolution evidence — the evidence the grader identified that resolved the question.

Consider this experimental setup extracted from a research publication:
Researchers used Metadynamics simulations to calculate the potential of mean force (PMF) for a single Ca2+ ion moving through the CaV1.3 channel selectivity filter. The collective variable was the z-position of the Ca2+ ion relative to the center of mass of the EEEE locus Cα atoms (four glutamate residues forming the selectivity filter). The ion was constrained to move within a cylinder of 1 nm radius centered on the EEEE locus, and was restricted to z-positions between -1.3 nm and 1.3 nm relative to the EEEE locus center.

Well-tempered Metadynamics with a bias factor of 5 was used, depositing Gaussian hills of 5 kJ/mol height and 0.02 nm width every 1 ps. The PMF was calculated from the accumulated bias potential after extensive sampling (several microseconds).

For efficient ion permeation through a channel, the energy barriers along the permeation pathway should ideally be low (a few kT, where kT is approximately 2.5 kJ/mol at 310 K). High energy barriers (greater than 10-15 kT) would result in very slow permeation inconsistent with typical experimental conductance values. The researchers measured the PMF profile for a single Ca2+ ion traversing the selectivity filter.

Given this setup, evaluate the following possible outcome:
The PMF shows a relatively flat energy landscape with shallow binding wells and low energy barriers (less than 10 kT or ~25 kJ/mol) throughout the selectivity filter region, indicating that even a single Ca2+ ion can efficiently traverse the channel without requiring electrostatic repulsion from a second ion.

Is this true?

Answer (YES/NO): NO